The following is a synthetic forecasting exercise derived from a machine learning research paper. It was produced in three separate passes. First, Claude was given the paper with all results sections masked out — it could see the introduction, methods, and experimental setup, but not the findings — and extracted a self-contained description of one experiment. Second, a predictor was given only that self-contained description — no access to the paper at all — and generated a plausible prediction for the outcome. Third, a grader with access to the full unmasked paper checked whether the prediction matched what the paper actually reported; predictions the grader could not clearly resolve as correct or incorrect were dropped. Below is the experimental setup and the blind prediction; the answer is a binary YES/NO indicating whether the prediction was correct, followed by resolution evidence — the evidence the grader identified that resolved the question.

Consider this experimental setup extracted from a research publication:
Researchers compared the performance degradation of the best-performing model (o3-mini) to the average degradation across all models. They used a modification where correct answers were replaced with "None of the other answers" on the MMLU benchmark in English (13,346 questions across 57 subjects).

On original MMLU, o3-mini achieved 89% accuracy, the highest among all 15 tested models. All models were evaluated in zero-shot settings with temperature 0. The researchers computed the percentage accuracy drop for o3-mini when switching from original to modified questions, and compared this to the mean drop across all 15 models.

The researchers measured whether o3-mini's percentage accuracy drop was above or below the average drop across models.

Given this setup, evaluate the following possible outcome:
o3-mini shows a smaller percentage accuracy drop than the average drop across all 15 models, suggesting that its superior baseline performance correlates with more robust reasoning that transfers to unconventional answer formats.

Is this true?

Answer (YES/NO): YES